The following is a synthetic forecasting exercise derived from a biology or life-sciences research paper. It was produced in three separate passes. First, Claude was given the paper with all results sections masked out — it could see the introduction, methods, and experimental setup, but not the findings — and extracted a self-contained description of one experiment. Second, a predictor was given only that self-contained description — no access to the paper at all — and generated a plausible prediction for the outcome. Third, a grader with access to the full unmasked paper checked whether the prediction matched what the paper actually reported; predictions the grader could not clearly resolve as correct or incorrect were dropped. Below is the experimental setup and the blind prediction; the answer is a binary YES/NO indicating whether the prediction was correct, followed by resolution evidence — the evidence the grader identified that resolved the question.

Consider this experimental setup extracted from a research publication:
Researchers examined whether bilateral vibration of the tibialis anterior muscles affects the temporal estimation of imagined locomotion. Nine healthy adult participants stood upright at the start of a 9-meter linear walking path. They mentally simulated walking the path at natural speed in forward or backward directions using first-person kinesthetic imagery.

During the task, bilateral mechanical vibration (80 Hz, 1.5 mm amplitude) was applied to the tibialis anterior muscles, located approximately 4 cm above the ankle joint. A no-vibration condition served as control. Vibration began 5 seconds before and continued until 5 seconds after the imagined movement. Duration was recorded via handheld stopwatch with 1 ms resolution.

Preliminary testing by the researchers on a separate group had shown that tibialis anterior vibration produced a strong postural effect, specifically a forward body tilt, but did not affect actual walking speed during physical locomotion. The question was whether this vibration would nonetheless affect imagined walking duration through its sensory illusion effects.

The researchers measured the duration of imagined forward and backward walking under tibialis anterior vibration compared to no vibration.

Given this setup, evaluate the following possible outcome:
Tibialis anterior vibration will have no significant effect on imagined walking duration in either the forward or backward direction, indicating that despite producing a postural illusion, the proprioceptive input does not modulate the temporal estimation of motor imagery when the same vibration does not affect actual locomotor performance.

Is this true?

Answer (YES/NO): YES